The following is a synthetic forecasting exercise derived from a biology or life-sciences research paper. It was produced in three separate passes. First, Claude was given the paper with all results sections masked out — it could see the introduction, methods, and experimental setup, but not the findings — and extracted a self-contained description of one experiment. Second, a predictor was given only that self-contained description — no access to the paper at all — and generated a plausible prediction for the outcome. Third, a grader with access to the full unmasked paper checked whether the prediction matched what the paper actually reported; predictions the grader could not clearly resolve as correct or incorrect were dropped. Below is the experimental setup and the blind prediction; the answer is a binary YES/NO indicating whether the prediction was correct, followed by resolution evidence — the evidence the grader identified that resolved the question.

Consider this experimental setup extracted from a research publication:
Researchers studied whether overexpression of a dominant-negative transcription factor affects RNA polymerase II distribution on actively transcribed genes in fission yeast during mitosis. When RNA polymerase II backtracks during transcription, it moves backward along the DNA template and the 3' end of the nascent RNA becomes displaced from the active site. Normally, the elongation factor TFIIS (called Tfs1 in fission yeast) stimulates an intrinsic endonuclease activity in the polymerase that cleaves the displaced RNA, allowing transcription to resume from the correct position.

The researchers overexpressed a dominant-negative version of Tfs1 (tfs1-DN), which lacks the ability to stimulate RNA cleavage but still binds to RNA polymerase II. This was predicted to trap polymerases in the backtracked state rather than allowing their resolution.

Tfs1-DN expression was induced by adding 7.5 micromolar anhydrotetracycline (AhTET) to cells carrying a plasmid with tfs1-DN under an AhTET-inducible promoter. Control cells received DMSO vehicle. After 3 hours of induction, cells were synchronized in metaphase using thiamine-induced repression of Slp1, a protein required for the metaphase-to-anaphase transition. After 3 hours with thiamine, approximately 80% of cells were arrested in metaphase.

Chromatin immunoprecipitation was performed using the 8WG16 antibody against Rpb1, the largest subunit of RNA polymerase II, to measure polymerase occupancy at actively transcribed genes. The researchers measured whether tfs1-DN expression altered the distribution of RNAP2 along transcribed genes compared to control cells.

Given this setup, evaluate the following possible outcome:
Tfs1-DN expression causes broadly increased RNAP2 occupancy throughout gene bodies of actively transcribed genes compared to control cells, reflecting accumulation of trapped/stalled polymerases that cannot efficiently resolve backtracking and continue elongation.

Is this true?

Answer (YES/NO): NO